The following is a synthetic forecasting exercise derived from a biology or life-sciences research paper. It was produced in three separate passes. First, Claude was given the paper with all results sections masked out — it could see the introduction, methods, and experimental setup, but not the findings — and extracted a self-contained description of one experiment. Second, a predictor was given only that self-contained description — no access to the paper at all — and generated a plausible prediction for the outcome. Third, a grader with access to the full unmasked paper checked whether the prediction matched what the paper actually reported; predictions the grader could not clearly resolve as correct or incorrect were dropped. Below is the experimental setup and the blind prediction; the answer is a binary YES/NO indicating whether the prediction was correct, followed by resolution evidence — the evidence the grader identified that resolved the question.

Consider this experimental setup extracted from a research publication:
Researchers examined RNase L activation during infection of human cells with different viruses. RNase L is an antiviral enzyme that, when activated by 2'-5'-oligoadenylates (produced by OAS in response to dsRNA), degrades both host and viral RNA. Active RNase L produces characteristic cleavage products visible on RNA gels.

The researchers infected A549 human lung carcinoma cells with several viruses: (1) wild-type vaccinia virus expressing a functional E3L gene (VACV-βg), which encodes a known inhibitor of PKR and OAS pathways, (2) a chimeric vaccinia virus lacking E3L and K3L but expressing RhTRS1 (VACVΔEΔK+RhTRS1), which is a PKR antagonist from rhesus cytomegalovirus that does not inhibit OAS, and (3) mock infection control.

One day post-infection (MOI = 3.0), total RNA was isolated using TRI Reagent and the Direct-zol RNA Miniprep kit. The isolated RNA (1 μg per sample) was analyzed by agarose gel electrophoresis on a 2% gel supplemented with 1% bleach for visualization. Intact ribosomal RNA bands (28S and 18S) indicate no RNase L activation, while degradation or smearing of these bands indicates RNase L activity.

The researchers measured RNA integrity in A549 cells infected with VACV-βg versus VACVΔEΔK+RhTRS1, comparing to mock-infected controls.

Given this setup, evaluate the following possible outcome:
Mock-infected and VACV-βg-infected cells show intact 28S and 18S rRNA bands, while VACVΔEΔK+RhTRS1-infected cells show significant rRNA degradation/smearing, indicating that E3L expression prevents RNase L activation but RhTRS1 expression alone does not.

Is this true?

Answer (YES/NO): YES